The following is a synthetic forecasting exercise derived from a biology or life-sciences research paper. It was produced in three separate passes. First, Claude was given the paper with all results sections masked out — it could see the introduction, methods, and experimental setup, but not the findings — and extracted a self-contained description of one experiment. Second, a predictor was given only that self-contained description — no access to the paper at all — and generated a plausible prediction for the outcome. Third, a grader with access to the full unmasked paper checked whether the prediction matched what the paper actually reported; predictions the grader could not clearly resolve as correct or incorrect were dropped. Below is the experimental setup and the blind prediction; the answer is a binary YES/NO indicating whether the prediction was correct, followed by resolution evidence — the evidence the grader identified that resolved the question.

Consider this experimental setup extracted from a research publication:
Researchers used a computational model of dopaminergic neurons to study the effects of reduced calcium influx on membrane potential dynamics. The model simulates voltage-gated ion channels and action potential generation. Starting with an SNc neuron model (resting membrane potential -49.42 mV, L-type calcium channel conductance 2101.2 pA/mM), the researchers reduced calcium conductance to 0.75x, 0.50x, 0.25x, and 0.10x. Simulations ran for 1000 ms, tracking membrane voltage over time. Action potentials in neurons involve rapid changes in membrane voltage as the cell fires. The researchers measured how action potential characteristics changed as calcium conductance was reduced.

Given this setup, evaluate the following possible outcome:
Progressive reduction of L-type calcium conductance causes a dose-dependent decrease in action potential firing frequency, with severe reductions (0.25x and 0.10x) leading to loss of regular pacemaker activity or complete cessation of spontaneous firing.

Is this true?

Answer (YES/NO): NO